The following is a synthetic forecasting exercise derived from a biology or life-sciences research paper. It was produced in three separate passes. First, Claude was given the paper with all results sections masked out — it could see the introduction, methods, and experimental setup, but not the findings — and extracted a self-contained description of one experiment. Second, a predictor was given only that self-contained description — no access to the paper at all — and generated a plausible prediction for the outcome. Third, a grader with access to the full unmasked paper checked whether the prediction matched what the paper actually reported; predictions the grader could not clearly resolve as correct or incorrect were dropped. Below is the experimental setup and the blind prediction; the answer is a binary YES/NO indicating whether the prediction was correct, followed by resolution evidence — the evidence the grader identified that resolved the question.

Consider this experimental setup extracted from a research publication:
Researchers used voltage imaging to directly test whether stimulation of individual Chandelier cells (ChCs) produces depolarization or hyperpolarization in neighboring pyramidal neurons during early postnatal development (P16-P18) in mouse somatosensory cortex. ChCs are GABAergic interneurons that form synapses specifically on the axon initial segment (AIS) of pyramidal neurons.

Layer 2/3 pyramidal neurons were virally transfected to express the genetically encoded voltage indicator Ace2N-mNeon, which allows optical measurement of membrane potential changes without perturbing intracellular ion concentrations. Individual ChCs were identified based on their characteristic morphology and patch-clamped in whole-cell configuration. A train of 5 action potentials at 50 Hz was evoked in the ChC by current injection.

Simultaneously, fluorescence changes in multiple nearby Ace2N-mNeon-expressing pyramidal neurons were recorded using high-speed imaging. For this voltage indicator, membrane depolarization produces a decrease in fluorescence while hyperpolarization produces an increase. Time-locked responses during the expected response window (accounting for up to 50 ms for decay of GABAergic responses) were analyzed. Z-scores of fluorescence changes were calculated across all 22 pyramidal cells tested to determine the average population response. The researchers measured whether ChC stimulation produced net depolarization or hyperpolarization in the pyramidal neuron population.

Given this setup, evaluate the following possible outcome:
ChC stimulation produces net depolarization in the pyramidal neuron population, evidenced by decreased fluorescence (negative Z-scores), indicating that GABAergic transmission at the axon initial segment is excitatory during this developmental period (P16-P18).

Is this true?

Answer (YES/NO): YES